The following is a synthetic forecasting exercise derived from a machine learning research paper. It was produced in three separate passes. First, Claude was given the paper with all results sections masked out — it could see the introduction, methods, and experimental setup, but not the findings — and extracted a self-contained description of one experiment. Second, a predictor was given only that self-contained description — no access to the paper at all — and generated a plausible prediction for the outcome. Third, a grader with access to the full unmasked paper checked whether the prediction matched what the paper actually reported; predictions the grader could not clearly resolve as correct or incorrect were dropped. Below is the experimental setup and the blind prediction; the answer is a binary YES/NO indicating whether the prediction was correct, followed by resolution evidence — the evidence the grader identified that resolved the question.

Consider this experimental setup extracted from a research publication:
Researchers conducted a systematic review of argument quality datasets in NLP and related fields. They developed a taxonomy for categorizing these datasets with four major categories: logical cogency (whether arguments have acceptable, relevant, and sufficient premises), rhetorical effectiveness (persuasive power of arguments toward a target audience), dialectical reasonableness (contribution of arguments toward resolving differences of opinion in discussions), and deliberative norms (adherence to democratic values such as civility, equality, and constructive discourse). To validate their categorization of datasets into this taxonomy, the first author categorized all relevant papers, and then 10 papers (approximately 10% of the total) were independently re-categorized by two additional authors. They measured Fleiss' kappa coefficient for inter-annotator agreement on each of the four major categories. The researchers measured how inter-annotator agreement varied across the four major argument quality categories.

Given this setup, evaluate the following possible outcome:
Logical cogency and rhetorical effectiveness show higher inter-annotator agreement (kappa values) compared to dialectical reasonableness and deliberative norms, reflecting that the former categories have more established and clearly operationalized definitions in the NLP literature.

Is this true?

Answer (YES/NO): YES